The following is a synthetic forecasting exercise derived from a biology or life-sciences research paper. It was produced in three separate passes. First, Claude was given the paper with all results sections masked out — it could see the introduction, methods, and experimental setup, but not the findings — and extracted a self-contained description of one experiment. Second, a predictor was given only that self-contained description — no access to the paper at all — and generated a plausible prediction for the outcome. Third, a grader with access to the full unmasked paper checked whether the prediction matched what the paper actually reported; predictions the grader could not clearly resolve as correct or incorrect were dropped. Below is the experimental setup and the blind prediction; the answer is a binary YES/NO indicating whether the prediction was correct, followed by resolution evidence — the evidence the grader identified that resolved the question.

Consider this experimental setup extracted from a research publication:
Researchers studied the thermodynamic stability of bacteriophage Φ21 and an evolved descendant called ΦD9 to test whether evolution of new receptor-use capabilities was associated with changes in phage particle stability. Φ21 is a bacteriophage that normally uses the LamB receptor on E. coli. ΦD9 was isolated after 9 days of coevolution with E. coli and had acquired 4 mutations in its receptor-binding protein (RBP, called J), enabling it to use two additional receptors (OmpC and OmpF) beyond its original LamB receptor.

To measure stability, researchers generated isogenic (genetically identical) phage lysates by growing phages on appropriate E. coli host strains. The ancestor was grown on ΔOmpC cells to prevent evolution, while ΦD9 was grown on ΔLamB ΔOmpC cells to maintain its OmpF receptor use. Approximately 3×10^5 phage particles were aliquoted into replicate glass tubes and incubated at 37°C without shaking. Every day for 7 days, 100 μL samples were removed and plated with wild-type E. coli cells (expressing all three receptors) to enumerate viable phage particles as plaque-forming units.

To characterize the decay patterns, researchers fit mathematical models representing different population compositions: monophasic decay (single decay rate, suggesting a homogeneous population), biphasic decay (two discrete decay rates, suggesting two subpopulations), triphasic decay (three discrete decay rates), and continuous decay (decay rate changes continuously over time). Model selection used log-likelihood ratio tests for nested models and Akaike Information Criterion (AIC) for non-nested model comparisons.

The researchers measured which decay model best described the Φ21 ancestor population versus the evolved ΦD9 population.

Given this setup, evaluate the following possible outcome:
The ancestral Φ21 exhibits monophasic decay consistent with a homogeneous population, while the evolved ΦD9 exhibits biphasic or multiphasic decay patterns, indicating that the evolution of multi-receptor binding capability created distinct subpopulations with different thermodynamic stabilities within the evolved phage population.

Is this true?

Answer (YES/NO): YES